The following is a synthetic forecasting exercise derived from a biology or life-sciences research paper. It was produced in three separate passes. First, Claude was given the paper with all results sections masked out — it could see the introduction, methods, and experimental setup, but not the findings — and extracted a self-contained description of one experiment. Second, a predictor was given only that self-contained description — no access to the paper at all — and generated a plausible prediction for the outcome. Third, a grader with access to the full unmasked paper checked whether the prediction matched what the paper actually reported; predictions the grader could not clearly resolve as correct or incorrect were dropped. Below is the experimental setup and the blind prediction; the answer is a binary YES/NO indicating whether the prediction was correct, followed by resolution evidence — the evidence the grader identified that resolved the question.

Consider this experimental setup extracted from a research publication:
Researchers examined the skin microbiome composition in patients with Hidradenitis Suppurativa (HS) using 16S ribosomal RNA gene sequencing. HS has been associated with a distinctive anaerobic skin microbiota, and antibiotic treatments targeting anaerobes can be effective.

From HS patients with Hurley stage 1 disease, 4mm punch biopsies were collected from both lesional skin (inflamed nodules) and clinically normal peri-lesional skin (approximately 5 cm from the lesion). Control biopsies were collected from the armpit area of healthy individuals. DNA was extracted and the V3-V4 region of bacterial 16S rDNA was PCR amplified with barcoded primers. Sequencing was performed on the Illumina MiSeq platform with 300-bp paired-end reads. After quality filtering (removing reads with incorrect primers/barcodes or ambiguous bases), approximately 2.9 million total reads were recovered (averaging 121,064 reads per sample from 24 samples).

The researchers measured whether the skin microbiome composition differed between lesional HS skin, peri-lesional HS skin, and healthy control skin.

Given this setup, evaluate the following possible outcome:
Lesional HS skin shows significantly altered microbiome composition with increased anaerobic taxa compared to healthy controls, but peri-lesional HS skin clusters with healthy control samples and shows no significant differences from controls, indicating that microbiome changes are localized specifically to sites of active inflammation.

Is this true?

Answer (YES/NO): NO